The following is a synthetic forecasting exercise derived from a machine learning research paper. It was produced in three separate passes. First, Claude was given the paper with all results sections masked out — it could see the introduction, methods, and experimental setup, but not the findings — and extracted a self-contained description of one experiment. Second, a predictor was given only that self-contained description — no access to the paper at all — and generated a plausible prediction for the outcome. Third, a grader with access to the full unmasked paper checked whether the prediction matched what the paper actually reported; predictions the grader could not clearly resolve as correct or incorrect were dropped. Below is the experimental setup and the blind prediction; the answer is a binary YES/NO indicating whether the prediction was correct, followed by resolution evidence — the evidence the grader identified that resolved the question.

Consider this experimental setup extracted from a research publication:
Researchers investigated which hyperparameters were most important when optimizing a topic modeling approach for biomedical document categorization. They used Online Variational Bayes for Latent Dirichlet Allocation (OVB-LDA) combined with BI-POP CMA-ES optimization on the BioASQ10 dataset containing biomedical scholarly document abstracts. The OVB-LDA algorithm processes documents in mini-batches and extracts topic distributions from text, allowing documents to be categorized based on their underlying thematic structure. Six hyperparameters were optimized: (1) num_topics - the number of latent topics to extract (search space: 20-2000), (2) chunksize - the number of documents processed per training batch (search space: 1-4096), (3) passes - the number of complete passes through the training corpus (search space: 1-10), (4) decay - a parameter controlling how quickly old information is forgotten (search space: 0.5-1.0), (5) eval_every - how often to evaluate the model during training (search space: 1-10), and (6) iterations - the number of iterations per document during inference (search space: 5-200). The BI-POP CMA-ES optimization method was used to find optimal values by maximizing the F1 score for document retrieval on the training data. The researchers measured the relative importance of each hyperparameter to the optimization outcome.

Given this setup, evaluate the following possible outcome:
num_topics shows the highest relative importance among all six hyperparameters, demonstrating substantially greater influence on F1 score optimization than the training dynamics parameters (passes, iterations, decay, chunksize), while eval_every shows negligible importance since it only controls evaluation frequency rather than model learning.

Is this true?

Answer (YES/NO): NO